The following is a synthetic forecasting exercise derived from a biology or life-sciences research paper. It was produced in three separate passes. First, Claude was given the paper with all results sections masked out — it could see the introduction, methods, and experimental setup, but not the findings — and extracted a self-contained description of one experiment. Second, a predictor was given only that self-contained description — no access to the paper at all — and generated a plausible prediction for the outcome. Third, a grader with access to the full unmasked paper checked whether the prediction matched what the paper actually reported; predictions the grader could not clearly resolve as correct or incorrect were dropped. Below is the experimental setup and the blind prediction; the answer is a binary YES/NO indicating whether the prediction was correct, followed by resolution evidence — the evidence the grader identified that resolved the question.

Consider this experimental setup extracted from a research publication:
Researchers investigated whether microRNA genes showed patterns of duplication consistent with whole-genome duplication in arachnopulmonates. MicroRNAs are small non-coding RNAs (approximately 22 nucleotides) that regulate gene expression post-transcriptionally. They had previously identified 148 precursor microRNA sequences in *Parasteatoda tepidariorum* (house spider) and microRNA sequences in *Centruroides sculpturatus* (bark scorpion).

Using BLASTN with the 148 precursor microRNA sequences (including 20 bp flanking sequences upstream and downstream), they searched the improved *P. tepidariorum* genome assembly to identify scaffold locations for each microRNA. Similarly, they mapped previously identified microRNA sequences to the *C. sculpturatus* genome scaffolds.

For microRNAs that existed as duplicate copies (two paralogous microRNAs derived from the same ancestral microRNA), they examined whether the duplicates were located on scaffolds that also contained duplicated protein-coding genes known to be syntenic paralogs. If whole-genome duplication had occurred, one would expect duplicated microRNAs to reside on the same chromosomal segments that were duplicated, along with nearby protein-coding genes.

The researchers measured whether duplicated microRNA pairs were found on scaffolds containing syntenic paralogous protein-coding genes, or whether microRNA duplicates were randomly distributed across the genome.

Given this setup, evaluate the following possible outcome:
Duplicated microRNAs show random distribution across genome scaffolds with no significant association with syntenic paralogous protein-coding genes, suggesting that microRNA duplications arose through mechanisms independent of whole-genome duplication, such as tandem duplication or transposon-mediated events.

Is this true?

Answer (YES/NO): NO